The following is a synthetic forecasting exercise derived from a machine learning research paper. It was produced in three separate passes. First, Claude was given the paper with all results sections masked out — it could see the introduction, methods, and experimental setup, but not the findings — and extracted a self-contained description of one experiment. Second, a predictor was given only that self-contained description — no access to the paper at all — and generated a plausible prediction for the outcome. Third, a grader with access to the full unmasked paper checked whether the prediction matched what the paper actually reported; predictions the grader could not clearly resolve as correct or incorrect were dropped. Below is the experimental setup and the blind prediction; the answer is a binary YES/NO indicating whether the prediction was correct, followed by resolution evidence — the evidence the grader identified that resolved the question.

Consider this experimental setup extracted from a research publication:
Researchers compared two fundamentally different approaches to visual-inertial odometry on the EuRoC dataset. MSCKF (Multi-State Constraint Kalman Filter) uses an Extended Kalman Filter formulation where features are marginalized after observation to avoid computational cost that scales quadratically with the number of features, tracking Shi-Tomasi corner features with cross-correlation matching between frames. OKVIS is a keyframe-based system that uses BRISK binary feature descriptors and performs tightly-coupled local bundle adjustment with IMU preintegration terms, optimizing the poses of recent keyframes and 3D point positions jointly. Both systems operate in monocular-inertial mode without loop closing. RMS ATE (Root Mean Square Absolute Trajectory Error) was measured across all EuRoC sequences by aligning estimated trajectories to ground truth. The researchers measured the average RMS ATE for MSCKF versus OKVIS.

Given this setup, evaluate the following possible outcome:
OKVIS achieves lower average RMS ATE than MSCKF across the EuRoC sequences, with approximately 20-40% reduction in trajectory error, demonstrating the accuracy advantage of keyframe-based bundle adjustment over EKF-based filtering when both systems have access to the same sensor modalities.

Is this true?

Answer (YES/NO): NO